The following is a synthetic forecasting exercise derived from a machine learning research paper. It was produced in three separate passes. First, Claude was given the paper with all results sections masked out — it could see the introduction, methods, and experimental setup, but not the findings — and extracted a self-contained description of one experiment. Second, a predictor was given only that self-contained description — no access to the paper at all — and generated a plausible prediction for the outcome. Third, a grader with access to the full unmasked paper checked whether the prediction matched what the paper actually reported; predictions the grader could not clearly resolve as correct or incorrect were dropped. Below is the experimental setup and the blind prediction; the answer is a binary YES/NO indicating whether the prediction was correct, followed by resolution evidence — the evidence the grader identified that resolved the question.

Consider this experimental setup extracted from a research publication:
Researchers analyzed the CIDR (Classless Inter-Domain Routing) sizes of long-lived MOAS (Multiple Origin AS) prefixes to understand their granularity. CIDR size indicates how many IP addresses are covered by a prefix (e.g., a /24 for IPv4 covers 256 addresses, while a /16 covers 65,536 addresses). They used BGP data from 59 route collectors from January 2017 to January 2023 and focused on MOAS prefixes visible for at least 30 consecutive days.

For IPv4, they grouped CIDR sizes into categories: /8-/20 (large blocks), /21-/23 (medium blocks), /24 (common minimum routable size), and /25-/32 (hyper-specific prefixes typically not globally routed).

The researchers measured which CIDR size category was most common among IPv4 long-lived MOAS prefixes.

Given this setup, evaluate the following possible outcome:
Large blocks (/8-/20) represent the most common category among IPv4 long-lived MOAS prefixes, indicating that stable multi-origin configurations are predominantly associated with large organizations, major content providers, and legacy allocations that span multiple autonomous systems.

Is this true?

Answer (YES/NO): NO